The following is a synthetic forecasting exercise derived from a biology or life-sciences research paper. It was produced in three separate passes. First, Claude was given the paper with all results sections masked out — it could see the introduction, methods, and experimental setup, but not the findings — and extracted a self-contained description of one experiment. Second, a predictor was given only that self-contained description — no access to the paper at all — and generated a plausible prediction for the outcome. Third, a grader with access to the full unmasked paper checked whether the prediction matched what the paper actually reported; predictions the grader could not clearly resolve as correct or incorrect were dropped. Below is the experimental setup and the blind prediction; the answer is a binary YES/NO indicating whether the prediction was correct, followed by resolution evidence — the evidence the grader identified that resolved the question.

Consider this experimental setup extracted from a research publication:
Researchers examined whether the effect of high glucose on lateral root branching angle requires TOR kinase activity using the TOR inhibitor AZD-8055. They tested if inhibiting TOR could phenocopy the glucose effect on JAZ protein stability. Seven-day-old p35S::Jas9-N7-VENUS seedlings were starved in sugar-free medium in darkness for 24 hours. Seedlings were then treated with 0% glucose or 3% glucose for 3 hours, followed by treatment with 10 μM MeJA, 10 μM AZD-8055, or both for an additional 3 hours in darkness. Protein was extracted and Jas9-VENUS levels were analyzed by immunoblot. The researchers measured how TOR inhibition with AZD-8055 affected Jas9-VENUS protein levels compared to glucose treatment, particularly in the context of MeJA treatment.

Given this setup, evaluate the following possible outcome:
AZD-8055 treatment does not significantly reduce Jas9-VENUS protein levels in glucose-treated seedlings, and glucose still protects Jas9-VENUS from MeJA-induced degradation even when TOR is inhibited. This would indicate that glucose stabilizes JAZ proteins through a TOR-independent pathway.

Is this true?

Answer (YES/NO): NO